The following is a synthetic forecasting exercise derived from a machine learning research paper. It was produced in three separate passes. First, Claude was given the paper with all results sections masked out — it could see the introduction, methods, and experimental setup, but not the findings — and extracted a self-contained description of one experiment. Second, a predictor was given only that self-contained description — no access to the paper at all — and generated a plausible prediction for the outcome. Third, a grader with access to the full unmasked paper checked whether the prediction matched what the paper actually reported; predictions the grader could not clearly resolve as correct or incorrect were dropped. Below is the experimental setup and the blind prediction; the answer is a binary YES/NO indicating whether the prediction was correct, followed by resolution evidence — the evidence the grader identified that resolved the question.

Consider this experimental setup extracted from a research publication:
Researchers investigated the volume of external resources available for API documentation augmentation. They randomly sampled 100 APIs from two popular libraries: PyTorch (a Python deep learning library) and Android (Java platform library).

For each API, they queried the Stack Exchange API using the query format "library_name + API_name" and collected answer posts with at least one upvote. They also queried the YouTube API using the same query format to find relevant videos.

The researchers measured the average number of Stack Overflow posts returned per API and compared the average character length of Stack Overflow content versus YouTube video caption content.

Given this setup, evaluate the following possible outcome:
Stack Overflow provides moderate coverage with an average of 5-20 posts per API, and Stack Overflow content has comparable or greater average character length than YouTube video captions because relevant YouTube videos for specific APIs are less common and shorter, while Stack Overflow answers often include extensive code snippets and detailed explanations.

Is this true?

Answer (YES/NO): NO